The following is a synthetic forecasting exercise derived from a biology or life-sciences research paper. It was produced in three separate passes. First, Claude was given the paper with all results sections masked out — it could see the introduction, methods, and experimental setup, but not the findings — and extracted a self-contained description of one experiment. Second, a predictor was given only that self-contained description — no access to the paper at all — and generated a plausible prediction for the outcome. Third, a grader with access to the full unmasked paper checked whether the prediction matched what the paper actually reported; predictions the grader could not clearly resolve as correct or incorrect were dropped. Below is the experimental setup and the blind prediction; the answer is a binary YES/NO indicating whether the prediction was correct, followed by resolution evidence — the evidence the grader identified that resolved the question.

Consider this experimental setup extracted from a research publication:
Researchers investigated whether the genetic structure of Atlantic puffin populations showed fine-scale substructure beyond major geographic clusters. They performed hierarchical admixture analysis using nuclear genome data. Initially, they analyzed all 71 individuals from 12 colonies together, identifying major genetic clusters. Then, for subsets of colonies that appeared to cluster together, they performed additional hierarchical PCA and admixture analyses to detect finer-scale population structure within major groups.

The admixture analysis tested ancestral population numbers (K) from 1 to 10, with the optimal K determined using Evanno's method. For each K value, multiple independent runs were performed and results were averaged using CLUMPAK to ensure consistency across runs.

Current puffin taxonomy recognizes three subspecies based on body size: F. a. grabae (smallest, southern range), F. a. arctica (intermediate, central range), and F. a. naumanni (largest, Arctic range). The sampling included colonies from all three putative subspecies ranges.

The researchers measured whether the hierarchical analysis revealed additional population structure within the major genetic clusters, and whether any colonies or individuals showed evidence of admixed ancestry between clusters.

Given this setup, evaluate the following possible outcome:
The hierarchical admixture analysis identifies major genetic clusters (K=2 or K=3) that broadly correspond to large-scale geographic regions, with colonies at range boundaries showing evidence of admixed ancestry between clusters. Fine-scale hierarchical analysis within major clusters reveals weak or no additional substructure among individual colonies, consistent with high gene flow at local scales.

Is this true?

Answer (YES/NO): NO